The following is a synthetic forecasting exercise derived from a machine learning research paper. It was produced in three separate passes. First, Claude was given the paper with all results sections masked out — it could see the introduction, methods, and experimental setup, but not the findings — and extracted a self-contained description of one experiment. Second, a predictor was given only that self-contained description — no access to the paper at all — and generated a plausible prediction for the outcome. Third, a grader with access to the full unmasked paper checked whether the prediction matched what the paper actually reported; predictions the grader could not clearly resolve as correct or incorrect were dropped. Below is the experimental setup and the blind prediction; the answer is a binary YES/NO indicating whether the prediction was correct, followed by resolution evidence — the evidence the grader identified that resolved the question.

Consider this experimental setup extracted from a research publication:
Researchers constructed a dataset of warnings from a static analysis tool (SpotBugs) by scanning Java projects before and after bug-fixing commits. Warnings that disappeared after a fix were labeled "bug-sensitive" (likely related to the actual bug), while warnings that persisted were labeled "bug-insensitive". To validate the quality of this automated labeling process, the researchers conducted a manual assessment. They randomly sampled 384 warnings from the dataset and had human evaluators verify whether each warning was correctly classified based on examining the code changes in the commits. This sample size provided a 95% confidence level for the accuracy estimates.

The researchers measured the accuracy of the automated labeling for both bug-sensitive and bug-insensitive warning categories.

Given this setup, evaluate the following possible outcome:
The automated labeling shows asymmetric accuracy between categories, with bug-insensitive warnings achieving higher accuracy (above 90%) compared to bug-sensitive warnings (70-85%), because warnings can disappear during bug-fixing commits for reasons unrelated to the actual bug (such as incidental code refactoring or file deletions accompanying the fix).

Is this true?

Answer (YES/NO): NO